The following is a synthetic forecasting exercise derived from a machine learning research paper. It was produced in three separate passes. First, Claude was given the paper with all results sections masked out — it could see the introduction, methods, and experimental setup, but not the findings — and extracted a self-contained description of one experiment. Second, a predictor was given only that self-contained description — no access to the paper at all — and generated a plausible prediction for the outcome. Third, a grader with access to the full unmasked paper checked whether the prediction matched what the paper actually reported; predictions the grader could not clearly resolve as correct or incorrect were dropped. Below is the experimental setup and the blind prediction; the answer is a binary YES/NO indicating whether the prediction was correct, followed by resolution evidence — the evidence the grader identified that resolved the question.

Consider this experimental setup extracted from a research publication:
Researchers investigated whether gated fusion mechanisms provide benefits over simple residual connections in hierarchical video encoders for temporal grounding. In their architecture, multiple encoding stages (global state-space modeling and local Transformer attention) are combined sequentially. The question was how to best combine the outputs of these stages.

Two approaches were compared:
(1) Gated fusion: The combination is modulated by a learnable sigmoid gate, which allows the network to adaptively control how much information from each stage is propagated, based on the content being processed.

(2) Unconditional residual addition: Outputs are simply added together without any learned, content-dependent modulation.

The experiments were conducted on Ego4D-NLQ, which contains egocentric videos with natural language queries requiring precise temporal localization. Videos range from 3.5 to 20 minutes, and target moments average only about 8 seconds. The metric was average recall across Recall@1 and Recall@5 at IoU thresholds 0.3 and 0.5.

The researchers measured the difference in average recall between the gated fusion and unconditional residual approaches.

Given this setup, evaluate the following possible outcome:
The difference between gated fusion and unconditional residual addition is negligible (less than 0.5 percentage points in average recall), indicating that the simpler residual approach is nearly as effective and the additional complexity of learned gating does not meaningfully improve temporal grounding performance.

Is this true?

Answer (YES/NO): NO